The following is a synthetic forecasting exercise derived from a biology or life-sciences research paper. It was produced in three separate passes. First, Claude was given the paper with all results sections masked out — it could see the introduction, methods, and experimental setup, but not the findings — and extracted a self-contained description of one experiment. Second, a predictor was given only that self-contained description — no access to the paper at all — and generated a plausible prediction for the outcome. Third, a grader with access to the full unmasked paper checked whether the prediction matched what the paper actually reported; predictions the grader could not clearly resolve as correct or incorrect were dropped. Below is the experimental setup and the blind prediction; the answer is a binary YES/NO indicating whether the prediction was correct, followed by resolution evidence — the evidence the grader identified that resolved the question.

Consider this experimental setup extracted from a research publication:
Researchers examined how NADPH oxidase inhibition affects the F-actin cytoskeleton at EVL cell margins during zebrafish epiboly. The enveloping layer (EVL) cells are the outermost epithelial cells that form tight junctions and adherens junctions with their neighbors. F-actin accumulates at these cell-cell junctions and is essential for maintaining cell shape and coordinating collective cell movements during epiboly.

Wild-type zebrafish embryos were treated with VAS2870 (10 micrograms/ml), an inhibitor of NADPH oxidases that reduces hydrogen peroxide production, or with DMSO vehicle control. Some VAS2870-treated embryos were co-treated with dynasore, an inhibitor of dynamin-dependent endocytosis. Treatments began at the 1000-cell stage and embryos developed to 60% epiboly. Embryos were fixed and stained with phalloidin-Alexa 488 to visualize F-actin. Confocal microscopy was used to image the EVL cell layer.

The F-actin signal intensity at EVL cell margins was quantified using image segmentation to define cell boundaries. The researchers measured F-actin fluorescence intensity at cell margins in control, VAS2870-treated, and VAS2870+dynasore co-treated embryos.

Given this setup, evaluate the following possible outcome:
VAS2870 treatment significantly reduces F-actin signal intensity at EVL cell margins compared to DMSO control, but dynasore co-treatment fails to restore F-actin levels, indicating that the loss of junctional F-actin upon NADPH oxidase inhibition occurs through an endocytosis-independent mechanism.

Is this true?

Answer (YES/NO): NO